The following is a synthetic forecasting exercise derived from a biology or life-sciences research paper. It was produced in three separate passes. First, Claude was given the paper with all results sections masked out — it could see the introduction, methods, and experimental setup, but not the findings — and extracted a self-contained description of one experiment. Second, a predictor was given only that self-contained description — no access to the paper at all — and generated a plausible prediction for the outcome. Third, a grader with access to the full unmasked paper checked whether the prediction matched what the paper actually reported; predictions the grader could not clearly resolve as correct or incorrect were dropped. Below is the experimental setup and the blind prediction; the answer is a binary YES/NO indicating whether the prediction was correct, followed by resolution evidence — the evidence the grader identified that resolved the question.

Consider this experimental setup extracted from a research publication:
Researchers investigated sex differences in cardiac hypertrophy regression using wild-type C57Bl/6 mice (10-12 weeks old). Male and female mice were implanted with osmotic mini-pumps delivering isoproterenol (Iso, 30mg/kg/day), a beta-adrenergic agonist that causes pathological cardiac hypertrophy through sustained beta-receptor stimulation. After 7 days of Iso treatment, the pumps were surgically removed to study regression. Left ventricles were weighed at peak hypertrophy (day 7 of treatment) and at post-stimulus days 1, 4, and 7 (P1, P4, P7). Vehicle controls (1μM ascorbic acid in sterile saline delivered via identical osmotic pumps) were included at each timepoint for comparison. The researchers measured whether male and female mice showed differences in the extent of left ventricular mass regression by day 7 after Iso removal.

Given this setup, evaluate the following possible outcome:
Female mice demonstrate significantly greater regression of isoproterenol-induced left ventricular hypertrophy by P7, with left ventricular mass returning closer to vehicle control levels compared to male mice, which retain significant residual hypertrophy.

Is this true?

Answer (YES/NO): NO